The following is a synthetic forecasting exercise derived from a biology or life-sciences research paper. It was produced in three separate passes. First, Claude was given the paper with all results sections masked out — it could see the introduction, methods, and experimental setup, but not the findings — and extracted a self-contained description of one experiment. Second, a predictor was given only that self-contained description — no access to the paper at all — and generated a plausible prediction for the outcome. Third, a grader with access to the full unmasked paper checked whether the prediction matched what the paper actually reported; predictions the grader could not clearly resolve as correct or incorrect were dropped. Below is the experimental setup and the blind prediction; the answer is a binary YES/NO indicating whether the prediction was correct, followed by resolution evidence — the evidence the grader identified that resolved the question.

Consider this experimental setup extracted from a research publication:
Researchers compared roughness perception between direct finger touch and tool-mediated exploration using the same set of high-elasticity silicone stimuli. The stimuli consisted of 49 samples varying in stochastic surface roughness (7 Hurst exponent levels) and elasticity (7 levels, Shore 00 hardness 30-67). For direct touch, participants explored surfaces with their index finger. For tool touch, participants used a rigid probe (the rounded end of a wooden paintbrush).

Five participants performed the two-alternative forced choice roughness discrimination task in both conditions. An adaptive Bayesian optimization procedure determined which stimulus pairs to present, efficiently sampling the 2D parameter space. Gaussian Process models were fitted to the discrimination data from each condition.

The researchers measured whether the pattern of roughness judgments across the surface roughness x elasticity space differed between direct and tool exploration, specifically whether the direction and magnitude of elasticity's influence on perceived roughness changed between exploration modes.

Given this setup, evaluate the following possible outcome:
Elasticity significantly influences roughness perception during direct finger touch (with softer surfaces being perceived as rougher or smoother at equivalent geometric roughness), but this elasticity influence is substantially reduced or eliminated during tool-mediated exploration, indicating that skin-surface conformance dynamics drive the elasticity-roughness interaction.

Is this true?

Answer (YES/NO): NO